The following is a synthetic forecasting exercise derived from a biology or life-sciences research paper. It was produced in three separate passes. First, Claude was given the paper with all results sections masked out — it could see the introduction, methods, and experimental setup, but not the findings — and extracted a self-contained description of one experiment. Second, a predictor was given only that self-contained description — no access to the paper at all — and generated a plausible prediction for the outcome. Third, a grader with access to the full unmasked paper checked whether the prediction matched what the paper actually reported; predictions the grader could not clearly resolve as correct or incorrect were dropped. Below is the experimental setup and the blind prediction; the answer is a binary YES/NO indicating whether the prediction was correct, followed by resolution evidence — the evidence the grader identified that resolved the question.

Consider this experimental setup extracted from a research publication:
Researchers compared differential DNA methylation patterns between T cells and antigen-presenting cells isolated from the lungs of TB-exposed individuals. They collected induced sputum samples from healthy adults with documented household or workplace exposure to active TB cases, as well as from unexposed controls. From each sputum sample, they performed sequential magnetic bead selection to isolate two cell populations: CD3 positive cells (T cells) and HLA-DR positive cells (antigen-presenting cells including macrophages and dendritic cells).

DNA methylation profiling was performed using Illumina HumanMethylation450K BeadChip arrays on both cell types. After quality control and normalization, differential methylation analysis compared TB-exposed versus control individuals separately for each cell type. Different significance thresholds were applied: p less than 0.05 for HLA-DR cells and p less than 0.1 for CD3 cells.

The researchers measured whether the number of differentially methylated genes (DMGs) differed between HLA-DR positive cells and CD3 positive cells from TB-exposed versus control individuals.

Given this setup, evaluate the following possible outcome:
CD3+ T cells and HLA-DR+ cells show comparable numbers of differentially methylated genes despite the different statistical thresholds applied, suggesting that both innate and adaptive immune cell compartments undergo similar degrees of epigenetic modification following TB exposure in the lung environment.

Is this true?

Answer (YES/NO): NO